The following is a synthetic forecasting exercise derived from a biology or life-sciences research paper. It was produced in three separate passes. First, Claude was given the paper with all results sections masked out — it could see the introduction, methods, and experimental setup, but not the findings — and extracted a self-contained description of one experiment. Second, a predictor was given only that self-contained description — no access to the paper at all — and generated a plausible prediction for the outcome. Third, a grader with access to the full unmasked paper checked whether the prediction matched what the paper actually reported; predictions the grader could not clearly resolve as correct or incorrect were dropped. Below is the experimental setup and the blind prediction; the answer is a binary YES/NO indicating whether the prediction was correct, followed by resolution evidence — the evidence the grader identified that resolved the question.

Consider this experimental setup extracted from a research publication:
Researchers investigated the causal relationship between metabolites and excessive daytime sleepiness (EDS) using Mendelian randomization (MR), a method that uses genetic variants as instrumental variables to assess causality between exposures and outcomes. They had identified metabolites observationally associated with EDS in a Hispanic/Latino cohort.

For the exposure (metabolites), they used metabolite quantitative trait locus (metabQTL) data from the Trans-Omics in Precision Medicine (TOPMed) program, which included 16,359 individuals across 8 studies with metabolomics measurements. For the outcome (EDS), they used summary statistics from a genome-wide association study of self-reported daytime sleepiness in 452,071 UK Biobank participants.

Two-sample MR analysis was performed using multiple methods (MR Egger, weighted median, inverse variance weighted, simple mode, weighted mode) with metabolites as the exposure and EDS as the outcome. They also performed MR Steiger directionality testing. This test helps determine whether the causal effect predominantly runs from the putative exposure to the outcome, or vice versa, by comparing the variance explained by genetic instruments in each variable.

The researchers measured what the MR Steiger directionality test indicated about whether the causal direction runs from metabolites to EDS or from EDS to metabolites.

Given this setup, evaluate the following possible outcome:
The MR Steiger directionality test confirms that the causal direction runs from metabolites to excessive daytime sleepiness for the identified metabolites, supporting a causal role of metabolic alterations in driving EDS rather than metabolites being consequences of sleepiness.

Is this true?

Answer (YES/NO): YES